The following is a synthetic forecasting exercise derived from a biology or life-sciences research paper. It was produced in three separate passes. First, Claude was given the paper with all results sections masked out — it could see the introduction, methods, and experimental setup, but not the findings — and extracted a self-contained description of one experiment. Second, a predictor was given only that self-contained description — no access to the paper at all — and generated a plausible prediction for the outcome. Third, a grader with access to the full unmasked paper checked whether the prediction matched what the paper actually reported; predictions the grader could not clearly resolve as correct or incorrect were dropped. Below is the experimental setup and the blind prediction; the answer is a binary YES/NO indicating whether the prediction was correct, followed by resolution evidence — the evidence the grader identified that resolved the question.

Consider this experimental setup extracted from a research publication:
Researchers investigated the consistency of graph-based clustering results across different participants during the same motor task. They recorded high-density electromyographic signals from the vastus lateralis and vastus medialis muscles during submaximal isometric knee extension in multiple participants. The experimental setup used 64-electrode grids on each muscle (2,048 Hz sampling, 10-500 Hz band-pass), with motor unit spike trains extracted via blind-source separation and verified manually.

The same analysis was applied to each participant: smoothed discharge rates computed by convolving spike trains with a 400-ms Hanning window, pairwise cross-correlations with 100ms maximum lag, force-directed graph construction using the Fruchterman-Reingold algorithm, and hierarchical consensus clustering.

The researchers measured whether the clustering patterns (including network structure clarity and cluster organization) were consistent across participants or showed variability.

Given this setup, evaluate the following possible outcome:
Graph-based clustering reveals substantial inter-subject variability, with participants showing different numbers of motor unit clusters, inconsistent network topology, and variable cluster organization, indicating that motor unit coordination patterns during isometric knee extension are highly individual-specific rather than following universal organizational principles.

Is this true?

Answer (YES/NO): NO